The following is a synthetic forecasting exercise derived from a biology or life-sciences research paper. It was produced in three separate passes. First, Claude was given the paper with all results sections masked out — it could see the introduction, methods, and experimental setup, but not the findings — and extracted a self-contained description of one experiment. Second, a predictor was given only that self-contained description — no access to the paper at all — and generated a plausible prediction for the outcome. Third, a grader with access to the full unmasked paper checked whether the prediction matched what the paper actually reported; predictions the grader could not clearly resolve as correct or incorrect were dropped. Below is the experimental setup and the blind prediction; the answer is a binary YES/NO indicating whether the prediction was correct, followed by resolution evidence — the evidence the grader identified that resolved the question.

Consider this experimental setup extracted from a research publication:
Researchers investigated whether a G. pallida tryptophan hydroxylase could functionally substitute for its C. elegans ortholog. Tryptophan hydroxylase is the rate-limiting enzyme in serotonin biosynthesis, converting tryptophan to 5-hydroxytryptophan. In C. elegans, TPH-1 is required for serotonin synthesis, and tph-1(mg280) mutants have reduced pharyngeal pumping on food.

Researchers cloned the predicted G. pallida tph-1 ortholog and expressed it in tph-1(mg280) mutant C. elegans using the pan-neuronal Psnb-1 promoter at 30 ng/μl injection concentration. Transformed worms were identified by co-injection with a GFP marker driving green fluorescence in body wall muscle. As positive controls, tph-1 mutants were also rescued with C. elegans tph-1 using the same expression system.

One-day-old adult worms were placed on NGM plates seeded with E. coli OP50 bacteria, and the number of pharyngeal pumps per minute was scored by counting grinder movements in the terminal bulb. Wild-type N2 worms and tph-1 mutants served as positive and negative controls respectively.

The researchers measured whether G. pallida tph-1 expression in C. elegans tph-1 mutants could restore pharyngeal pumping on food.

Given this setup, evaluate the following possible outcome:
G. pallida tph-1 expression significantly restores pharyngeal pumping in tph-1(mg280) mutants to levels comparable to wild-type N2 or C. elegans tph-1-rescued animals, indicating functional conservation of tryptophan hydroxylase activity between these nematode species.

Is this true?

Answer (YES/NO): YES